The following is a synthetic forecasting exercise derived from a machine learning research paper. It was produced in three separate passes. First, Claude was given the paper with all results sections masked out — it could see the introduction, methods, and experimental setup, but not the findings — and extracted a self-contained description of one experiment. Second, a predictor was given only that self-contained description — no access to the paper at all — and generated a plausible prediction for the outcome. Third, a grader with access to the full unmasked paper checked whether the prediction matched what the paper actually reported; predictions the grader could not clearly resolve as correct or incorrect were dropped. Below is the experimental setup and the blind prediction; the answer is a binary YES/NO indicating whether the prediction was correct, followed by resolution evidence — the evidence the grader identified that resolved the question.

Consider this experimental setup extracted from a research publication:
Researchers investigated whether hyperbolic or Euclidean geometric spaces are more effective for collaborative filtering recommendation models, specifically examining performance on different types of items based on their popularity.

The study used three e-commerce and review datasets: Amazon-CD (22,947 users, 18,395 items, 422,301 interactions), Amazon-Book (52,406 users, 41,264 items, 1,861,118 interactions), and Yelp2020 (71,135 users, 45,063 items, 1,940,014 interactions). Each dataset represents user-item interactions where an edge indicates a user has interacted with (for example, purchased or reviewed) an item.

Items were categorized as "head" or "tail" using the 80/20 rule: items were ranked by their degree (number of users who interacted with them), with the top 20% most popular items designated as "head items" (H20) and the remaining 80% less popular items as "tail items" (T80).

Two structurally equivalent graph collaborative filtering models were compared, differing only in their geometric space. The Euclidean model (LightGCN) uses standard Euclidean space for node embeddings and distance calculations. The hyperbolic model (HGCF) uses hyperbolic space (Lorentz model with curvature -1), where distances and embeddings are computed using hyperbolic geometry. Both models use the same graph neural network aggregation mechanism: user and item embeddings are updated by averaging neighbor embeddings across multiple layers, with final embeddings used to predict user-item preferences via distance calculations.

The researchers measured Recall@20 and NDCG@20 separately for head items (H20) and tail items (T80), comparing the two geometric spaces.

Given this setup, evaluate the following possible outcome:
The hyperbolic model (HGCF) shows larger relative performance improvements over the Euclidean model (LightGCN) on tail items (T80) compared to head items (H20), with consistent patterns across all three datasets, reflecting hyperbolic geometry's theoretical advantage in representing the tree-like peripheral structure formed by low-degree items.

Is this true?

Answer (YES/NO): YES